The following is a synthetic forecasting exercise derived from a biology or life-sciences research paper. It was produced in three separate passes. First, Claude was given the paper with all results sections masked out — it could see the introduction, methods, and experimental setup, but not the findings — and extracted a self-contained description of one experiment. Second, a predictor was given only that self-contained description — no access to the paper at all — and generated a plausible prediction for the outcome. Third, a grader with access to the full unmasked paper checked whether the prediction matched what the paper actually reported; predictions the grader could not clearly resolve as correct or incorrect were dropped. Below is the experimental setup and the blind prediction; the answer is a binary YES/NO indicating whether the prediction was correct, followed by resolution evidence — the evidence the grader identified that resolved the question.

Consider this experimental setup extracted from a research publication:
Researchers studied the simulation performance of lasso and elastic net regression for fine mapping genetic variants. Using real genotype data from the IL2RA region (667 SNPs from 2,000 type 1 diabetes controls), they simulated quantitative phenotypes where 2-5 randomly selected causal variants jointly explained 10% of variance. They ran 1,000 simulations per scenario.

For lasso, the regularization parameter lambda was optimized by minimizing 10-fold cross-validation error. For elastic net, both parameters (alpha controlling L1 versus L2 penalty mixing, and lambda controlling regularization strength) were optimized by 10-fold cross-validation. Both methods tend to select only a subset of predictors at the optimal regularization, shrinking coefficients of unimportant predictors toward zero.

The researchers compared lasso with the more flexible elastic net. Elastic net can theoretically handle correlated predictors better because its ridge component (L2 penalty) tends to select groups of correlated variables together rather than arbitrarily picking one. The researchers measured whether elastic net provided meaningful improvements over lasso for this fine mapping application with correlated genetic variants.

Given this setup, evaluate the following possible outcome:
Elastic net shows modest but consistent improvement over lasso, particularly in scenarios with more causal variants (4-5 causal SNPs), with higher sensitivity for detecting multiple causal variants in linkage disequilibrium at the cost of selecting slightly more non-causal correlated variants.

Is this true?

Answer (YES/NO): NO